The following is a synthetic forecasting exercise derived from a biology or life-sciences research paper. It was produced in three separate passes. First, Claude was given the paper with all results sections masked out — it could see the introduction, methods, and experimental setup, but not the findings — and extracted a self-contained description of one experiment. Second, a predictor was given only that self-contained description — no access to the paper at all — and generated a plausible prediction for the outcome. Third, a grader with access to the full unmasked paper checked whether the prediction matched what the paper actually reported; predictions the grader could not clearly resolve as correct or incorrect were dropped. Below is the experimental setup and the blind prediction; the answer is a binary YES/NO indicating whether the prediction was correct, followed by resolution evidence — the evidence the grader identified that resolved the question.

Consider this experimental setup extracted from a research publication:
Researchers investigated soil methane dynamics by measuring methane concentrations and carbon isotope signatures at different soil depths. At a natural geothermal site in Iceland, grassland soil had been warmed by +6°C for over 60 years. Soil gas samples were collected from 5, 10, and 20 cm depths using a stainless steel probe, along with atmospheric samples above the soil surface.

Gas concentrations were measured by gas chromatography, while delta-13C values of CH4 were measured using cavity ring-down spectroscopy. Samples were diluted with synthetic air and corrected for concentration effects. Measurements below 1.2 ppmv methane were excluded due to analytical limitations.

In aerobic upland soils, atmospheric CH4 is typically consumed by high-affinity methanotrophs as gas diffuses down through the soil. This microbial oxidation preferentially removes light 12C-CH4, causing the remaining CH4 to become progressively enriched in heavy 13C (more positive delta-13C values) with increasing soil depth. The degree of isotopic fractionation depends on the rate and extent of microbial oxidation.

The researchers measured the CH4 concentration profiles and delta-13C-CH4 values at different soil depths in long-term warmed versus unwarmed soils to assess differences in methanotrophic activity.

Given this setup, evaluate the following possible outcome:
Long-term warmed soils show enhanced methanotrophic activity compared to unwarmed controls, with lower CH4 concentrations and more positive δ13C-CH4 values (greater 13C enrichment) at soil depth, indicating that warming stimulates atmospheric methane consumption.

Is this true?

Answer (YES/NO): NO